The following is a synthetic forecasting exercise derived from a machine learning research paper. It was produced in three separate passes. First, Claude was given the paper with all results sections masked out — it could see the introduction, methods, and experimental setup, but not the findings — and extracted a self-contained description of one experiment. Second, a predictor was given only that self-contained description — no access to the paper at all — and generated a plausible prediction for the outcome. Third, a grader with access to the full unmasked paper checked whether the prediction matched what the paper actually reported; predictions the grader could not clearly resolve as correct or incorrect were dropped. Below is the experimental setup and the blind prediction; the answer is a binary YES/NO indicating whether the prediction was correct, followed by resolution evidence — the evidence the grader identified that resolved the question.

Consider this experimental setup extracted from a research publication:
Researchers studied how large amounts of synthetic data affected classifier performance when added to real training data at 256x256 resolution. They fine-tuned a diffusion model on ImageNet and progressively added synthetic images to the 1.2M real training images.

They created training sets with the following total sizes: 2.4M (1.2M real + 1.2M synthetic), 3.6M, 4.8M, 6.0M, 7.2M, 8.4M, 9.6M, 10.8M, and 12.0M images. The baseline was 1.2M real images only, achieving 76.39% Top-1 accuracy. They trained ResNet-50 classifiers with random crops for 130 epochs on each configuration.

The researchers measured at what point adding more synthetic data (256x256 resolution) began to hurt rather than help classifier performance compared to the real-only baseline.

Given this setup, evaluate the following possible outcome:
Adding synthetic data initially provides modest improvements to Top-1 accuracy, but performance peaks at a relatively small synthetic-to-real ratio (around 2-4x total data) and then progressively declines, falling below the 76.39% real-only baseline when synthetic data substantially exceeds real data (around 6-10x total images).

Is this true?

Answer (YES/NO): NO